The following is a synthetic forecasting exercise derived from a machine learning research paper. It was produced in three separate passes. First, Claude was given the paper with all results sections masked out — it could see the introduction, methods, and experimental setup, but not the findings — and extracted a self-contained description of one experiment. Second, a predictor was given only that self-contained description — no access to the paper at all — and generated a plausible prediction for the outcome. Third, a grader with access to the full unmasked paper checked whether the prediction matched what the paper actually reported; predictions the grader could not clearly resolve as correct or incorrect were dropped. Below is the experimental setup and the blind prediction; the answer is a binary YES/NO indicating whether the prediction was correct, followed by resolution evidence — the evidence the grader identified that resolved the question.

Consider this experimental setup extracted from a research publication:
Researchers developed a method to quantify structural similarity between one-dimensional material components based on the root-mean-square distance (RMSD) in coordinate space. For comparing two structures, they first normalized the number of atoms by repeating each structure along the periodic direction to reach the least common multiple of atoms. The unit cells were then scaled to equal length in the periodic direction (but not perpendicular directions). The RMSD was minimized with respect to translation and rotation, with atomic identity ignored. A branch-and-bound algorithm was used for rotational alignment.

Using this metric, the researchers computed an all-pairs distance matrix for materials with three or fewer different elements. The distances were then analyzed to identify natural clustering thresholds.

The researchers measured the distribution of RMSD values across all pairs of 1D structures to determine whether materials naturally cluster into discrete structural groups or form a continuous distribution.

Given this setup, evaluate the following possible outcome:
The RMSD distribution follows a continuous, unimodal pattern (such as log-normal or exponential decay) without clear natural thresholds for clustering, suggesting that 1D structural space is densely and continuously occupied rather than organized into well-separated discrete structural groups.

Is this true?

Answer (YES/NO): NO